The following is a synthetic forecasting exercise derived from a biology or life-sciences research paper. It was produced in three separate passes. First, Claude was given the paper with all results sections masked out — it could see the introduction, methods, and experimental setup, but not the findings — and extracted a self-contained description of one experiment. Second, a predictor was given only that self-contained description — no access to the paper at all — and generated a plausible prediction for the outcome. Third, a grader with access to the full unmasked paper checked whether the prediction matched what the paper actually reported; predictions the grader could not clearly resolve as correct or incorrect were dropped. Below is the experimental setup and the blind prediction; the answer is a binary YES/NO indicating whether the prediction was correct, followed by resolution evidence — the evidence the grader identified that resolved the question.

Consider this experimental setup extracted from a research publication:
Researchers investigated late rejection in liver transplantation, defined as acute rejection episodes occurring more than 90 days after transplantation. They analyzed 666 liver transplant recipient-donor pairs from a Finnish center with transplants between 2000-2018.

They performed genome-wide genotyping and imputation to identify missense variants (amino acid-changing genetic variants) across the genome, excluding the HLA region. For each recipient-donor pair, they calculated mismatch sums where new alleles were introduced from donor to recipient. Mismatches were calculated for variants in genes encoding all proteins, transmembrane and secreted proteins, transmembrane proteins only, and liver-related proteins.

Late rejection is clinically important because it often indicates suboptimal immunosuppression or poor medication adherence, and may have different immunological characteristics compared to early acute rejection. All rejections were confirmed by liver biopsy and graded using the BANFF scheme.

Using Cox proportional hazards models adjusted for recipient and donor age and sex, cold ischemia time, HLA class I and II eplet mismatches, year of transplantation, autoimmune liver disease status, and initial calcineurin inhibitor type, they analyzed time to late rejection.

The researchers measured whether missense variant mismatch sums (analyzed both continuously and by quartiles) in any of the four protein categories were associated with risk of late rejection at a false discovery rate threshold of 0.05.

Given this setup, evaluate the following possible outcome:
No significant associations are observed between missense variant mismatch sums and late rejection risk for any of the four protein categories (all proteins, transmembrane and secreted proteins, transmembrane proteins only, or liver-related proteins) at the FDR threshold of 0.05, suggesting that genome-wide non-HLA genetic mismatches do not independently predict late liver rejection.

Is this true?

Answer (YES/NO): NO